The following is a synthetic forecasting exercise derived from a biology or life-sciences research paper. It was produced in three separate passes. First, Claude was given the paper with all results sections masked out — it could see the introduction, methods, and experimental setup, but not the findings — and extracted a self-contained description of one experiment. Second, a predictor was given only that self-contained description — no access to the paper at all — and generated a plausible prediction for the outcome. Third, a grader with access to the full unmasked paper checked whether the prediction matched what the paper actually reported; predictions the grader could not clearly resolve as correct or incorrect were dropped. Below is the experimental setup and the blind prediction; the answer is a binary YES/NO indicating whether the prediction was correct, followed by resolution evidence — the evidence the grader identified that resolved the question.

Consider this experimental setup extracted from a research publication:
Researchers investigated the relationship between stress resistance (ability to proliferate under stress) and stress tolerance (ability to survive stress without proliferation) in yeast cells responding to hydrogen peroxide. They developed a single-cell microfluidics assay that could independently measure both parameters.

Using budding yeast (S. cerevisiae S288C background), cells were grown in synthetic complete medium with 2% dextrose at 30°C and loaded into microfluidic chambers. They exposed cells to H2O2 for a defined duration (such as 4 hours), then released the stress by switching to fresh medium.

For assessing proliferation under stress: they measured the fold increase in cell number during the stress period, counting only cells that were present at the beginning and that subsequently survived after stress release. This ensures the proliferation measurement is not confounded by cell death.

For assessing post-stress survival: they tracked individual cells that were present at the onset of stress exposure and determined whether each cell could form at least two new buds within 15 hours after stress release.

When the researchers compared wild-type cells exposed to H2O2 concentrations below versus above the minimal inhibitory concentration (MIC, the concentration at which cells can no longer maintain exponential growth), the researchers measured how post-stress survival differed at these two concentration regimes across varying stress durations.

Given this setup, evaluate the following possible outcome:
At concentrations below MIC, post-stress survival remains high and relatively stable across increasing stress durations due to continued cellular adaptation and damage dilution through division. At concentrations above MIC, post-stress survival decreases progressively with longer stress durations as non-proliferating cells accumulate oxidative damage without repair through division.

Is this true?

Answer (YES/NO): NO